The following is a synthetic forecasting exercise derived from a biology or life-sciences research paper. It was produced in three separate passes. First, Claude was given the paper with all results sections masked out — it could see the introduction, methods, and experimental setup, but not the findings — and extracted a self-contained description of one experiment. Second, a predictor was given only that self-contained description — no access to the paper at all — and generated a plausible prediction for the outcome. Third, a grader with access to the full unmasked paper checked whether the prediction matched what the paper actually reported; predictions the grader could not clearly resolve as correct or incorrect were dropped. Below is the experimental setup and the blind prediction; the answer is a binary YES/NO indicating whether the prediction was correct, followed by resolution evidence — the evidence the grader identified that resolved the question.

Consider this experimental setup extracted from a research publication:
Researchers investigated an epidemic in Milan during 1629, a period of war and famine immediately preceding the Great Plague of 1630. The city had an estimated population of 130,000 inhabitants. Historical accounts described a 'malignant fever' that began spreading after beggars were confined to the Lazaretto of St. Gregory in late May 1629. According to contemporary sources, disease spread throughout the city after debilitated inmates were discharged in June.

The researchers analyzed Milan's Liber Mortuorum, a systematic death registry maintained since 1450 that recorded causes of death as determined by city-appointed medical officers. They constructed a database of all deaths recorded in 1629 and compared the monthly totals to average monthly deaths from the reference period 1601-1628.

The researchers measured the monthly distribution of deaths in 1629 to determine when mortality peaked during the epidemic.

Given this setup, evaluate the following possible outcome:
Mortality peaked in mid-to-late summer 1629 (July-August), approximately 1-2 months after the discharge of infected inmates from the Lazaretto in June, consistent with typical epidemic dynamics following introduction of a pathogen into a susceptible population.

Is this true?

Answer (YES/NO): YES